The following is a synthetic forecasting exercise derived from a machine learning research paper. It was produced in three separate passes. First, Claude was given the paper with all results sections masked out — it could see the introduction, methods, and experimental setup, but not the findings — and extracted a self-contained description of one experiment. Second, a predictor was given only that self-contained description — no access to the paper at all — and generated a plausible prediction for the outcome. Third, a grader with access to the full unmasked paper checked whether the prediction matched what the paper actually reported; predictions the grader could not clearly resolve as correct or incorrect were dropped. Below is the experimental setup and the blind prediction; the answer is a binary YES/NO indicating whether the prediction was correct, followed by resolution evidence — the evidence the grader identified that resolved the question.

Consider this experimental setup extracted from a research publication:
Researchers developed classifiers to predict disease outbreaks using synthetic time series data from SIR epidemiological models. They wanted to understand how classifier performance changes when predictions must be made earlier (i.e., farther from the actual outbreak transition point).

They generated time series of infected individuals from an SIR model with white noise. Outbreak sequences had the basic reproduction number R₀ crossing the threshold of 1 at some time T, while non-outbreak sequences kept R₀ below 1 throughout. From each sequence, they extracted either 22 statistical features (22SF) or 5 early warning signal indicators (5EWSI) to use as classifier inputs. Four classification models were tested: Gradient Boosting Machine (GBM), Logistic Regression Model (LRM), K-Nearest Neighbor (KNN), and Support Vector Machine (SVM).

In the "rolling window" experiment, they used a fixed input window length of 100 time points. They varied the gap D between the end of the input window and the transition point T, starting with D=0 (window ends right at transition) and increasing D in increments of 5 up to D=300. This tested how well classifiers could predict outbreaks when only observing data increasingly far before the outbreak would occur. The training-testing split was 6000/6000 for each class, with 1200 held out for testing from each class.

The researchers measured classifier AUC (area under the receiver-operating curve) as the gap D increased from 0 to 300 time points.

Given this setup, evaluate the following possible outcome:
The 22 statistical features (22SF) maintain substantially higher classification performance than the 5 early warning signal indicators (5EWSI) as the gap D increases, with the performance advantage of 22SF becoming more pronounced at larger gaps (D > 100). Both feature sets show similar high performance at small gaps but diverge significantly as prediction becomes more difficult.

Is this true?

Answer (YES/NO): NO